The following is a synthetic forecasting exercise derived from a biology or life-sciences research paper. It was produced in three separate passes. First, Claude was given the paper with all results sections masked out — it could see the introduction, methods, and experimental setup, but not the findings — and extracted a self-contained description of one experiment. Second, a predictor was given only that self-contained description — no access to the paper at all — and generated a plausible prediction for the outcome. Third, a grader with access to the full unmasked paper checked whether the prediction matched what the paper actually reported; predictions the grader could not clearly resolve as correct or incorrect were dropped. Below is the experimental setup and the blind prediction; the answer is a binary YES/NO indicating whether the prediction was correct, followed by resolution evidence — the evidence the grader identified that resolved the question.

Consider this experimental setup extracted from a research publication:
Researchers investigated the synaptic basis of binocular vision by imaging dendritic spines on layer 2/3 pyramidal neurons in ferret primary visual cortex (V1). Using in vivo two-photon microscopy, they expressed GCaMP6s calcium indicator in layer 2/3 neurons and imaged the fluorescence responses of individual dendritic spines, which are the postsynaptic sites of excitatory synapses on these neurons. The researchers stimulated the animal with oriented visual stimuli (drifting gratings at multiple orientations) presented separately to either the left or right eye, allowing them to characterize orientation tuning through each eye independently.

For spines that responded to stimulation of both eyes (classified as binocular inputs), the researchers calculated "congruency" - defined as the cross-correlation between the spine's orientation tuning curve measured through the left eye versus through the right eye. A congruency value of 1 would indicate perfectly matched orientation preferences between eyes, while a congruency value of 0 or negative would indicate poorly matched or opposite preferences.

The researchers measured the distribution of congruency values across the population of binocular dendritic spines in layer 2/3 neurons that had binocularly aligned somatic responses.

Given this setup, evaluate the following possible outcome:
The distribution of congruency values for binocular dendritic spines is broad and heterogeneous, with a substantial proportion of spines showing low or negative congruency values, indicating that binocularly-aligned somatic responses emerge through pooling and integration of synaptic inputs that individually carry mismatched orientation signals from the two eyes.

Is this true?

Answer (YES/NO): NO